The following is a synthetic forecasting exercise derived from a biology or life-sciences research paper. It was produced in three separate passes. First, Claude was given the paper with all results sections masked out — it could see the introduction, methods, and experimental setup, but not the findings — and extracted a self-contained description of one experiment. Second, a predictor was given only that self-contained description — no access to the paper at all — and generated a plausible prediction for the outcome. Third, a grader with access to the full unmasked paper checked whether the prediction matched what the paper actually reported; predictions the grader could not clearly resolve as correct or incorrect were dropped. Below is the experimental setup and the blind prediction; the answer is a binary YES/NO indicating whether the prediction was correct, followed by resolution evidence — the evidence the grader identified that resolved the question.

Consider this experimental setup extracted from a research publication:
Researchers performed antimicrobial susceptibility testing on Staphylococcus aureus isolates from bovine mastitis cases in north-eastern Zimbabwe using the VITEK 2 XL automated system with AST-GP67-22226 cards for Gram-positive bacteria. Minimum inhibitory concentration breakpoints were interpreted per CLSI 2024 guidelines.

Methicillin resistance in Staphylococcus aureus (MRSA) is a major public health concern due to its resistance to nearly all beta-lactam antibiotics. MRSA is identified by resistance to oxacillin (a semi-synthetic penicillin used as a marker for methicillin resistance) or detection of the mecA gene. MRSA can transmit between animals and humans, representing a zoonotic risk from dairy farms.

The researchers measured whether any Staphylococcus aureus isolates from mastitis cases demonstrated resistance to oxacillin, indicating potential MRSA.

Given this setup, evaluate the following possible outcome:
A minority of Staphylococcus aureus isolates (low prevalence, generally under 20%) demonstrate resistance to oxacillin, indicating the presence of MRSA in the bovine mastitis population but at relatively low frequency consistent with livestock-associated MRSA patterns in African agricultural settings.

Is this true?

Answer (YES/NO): YES